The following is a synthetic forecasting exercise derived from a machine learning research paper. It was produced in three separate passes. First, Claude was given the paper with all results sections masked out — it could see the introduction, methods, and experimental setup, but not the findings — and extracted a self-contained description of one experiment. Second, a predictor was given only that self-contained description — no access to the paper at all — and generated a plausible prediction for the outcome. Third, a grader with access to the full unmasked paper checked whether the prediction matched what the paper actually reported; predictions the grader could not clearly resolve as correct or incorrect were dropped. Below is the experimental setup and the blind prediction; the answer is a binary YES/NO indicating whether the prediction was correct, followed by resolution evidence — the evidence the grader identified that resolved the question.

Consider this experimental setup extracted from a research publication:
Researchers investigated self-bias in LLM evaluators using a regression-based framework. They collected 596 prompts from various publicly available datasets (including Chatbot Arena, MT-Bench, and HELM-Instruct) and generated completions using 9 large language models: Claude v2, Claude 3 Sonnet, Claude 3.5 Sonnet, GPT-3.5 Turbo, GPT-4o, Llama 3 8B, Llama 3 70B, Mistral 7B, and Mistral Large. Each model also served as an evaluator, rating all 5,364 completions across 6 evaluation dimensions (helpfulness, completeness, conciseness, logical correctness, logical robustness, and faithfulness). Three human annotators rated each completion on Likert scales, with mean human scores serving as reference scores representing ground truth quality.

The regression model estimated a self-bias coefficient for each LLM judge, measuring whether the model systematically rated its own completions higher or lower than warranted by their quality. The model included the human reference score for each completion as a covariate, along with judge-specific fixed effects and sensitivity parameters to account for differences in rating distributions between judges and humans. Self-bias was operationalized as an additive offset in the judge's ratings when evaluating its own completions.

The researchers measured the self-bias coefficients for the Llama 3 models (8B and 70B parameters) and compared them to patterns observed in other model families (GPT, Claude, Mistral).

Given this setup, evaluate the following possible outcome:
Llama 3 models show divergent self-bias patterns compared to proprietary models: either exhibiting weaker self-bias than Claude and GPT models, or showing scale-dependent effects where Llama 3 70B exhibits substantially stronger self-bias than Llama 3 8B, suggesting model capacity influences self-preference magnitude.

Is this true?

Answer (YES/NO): NO